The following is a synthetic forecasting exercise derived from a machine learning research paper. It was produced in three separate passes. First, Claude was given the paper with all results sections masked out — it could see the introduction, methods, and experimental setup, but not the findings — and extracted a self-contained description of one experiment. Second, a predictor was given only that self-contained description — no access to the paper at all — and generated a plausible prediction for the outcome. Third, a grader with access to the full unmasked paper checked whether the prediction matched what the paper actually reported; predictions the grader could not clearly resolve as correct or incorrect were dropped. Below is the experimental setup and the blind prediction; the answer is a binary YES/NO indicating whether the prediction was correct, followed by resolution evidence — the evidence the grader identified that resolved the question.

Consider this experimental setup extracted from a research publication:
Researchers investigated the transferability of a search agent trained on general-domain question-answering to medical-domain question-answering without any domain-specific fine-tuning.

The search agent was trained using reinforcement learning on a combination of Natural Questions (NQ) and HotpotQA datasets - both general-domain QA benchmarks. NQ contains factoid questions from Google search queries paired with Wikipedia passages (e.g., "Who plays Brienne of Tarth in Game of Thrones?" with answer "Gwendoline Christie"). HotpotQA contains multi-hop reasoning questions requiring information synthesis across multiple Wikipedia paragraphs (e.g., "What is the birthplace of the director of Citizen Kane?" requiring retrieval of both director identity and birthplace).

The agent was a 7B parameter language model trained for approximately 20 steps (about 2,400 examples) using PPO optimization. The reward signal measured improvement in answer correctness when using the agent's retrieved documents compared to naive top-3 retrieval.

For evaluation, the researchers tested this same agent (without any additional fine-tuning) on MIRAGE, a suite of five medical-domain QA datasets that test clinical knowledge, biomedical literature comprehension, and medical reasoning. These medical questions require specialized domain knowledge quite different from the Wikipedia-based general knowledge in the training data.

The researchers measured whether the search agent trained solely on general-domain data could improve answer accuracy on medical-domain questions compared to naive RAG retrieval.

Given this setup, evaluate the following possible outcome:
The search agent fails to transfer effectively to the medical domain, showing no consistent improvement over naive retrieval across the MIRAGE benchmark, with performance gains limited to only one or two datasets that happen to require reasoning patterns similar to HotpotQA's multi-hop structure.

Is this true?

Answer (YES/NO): NO